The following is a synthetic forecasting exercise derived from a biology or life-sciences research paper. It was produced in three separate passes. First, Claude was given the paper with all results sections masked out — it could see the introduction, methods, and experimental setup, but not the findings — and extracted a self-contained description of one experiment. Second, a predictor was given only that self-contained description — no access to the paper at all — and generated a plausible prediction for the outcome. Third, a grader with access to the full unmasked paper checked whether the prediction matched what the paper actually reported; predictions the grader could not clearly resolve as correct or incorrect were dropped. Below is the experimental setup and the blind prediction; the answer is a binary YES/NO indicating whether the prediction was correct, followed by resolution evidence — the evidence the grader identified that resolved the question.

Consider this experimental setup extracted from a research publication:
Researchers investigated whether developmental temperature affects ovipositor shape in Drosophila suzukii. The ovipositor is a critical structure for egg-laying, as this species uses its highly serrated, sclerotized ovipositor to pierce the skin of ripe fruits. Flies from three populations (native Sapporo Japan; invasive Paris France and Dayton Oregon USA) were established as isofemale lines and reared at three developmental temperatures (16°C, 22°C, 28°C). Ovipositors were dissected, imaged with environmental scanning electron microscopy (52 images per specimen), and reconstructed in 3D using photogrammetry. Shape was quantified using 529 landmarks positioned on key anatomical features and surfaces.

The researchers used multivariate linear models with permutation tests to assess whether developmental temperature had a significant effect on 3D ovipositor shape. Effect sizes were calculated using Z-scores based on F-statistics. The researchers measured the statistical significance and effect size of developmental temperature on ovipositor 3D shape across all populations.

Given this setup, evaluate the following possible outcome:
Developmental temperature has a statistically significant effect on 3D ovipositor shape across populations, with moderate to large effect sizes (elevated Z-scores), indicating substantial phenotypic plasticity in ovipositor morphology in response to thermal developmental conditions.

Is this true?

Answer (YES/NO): NO